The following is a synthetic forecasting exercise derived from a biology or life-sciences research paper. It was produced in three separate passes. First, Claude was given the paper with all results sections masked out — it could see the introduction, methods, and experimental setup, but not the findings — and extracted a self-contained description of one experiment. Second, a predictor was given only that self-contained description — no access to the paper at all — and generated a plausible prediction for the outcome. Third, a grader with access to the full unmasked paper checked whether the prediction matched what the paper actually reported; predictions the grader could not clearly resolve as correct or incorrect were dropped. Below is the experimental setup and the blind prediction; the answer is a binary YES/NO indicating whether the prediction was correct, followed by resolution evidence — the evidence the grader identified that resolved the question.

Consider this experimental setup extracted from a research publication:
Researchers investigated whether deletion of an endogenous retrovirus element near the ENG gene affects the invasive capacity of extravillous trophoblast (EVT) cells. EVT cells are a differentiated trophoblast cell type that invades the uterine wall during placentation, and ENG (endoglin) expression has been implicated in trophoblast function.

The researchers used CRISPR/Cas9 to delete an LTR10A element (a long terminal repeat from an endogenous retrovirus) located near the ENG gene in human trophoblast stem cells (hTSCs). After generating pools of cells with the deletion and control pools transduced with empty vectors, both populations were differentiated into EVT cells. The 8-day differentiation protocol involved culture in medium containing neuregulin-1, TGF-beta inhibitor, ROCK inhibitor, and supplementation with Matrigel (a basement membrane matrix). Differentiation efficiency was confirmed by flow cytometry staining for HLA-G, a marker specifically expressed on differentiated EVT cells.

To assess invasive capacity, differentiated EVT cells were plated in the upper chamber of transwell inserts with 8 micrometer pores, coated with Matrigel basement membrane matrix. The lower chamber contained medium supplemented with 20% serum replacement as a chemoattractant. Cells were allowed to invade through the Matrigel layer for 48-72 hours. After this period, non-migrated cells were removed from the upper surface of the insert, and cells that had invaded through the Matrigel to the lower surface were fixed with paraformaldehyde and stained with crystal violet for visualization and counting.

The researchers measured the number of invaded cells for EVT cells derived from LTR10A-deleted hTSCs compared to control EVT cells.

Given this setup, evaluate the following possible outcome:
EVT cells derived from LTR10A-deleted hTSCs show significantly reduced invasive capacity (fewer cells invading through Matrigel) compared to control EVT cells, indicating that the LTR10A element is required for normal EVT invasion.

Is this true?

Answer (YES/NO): NO